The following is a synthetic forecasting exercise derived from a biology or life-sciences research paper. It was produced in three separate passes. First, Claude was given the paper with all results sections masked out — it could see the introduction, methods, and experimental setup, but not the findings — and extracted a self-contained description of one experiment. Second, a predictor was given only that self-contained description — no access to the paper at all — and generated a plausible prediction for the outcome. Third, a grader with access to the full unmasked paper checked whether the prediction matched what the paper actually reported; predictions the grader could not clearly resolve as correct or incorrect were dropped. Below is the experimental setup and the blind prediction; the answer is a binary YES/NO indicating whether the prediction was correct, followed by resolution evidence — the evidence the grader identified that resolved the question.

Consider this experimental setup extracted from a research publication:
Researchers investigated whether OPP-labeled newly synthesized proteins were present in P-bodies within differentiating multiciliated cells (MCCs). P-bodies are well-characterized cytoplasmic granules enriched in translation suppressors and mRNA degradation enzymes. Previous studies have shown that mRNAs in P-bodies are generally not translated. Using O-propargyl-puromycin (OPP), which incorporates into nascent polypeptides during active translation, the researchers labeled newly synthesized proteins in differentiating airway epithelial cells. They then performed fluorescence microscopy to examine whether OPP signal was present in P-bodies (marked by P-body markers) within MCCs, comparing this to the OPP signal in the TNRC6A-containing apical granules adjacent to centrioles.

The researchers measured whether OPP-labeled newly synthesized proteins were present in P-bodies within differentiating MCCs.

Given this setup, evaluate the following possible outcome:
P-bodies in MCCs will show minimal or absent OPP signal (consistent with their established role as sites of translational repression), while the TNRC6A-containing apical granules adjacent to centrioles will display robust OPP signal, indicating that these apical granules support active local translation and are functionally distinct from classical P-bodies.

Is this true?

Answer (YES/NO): YES